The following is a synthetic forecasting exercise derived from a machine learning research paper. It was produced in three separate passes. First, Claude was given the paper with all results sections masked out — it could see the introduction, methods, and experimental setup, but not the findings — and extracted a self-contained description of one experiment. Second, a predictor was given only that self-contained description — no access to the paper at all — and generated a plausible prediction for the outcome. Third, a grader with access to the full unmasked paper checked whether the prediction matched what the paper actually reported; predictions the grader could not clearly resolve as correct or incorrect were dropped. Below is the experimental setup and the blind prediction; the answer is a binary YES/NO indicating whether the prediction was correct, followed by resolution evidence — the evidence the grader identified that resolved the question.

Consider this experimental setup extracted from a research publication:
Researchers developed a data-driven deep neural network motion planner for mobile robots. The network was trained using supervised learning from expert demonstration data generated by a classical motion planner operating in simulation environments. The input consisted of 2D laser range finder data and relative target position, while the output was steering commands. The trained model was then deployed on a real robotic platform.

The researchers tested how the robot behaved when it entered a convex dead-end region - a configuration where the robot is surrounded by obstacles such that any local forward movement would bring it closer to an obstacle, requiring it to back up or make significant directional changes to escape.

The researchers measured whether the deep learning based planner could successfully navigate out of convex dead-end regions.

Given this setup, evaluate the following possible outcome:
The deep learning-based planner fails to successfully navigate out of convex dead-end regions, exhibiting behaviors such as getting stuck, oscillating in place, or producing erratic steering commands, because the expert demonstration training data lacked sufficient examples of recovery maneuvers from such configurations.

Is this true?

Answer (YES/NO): YES